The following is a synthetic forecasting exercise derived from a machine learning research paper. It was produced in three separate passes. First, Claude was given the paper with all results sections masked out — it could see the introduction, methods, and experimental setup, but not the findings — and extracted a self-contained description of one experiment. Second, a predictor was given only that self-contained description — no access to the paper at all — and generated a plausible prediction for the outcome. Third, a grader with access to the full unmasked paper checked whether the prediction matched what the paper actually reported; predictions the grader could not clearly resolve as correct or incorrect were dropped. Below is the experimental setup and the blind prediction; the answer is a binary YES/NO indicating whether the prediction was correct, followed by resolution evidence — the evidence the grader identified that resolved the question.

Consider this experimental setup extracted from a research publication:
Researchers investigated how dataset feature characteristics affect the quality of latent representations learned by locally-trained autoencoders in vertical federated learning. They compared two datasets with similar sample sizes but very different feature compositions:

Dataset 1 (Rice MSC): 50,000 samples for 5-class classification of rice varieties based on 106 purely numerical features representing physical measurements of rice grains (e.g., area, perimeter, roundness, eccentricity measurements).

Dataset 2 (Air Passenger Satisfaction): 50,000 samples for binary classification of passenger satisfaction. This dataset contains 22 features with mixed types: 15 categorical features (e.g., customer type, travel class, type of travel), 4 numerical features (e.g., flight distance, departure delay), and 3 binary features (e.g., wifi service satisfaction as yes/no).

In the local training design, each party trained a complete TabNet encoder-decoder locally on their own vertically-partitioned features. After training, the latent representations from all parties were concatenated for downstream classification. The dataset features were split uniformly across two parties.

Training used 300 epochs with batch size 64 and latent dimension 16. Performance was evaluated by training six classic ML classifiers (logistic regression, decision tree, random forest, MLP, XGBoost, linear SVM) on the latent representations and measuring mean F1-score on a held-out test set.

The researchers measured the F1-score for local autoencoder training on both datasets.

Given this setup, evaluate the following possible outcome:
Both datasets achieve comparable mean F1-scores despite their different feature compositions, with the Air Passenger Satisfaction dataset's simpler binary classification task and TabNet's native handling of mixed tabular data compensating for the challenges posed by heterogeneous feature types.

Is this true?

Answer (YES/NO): NO